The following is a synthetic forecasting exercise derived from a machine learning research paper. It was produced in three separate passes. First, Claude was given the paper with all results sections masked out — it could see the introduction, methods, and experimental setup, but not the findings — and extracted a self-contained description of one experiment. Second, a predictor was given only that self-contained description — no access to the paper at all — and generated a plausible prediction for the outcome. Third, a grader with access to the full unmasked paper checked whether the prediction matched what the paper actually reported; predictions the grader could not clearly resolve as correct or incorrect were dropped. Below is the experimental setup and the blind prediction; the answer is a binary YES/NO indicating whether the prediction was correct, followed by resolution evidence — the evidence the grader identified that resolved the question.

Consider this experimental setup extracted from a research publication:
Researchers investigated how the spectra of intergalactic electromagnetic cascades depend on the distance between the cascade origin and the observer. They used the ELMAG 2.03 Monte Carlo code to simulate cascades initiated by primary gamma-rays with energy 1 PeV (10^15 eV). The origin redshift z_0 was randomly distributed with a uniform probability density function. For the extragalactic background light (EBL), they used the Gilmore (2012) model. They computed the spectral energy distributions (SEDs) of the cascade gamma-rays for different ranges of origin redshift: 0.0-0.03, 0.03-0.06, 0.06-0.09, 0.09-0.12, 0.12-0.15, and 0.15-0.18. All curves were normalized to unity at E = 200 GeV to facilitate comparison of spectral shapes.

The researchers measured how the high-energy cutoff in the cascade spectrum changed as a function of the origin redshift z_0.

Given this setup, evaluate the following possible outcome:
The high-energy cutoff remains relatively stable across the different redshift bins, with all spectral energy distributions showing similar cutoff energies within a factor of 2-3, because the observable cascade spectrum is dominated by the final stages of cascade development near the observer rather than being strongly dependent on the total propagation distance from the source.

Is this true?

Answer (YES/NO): NO